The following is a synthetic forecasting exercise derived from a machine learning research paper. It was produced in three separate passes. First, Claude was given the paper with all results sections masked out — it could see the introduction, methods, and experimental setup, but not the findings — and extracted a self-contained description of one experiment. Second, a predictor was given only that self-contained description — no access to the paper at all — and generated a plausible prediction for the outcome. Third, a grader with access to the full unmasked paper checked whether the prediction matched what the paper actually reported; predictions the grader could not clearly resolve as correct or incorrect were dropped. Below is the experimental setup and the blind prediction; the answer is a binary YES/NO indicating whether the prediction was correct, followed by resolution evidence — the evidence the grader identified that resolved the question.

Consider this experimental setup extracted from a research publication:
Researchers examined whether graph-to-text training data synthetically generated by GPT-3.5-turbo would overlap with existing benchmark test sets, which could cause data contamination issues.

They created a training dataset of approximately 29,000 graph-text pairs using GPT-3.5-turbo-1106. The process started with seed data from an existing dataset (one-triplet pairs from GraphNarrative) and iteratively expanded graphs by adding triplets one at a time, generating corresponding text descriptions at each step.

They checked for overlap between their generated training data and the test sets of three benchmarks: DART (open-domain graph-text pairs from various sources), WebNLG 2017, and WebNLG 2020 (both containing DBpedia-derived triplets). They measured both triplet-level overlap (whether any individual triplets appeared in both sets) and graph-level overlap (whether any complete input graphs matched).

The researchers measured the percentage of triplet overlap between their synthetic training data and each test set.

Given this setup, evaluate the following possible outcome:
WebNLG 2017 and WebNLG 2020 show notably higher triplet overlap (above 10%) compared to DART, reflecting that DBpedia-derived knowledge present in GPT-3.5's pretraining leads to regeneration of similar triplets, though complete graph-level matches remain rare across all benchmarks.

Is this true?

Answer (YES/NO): NO